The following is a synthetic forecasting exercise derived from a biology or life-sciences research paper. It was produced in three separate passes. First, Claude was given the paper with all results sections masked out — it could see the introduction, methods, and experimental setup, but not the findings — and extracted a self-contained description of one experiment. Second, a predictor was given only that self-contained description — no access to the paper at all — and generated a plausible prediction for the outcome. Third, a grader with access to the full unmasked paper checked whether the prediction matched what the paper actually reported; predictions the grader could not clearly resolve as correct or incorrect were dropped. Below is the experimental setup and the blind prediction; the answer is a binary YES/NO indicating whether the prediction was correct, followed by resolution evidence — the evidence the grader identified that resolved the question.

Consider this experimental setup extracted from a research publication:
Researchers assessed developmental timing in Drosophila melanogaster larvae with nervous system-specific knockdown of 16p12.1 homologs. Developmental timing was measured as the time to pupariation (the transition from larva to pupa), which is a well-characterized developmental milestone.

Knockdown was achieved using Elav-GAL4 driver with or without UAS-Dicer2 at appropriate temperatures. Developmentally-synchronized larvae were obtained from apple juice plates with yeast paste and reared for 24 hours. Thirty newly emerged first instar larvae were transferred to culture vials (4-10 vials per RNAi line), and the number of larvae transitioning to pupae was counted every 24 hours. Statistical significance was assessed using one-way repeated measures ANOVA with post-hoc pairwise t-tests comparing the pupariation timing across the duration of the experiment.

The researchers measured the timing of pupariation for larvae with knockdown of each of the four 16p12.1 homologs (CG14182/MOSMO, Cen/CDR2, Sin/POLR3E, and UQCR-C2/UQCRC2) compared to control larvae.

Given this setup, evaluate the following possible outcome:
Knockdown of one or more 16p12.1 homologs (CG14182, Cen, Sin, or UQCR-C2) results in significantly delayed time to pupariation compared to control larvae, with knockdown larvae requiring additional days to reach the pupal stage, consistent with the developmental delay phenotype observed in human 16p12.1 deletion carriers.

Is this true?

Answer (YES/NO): YES